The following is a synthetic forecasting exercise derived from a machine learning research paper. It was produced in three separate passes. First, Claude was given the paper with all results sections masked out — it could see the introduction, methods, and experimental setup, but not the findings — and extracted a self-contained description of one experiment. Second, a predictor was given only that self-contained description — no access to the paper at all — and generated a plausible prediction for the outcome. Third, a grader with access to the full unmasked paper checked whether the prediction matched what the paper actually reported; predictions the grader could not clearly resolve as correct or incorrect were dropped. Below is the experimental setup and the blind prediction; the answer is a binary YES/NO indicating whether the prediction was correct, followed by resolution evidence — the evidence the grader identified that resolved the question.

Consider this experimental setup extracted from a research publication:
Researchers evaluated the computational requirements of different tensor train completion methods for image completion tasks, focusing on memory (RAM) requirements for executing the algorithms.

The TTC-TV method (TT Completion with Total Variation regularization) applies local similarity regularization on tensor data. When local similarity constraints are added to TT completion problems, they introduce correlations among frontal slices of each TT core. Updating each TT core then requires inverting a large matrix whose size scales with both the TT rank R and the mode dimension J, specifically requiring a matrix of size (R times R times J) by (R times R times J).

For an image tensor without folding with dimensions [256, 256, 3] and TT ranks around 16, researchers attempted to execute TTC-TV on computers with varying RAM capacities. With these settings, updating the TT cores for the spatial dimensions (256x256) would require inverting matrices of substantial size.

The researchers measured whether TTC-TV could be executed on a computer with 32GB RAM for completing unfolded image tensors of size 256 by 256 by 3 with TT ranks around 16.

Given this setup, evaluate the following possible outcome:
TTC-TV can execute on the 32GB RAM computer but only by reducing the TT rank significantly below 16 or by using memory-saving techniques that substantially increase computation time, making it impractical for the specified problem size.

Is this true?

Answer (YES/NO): YES